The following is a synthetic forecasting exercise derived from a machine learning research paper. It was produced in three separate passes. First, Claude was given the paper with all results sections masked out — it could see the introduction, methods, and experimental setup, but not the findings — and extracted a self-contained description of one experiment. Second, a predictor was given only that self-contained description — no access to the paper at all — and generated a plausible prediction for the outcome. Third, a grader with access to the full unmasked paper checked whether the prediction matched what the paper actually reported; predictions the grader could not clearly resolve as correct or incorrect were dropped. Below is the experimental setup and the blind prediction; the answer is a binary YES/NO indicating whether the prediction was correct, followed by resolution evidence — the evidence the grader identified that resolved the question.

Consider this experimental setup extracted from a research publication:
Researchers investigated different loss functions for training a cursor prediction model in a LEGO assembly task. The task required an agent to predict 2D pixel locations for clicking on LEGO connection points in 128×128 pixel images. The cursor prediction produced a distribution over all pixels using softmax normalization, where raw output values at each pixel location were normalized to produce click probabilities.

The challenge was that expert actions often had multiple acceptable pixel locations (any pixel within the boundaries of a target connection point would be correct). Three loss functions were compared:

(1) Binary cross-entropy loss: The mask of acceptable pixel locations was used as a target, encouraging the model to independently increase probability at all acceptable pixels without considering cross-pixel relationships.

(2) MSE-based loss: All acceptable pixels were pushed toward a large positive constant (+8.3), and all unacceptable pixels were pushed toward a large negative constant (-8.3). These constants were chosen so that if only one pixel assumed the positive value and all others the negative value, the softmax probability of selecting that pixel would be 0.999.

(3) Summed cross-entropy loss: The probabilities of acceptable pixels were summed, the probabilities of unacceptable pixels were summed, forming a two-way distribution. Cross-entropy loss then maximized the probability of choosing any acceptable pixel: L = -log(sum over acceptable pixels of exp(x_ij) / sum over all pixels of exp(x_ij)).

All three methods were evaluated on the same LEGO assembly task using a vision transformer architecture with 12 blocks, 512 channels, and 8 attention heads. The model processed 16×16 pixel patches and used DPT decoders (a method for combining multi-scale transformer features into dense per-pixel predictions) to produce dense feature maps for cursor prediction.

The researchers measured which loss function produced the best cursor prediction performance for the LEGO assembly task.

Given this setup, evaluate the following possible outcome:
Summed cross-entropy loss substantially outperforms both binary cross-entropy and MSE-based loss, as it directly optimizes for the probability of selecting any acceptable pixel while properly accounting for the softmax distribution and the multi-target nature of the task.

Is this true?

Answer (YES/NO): YES